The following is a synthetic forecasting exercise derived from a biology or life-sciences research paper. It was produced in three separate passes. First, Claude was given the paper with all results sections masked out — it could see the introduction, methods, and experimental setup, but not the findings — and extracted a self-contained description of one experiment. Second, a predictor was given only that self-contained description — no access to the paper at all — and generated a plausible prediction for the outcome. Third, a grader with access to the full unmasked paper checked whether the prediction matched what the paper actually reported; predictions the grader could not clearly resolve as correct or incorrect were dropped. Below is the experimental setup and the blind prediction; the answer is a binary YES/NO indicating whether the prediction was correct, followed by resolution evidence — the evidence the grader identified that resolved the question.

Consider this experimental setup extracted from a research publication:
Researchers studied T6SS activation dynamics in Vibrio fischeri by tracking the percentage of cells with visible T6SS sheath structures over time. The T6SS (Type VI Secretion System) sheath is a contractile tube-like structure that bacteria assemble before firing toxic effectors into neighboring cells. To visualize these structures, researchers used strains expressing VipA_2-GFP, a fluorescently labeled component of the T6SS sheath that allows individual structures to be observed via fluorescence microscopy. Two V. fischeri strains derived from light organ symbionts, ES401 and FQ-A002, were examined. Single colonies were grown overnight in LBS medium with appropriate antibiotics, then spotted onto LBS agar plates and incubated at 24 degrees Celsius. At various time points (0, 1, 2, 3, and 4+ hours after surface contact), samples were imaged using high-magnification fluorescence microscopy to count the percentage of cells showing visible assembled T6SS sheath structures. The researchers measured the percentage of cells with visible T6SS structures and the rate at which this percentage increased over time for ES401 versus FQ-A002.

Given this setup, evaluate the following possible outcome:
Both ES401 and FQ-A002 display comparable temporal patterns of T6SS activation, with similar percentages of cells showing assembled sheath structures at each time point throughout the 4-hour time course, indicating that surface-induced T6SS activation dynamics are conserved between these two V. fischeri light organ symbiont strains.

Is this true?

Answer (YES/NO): NO